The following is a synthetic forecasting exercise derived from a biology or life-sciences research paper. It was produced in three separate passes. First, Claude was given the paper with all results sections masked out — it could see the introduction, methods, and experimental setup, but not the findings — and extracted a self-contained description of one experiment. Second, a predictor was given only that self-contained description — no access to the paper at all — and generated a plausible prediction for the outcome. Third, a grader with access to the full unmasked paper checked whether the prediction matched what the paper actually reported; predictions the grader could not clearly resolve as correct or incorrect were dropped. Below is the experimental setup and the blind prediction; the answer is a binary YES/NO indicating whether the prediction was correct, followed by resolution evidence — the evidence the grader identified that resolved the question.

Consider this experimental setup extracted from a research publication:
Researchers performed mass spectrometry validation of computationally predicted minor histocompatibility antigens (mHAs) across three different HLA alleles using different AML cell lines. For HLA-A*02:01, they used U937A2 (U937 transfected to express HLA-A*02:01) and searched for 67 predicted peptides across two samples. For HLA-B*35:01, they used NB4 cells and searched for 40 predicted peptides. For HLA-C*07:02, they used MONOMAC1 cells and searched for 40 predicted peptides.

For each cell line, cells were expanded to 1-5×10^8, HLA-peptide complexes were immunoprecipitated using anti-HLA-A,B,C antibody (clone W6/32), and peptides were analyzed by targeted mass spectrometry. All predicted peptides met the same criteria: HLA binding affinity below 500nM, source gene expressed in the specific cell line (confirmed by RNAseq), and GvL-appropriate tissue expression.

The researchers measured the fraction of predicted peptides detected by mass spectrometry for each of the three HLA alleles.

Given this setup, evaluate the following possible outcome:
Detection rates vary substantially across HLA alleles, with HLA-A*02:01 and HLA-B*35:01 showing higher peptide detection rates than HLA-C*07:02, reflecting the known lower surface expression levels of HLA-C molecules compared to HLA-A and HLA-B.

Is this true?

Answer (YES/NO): NO